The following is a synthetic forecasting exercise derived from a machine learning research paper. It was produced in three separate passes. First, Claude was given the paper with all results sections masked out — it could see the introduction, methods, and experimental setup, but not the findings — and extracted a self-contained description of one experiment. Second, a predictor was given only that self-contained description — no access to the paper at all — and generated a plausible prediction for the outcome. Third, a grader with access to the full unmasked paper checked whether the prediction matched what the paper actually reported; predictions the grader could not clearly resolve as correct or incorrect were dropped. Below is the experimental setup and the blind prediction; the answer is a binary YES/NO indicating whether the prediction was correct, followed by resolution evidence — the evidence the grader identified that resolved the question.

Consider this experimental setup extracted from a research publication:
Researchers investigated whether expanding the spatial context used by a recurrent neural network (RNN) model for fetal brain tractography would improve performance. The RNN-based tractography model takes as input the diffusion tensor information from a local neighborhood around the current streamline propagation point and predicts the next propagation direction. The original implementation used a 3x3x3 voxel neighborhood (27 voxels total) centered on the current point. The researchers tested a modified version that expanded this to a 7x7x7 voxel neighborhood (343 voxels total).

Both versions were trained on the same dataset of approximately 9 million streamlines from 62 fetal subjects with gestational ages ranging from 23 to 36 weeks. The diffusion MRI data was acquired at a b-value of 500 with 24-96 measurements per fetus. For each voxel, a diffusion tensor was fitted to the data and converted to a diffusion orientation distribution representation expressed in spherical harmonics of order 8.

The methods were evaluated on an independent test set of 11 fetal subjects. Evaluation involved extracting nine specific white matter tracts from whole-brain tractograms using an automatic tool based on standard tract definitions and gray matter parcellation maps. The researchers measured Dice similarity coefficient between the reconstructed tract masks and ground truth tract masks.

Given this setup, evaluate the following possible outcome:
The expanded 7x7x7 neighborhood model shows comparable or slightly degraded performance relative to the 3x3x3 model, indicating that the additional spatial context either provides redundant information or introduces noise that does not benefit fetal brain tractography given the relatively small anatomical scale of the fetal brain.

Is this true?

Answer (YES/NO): NO